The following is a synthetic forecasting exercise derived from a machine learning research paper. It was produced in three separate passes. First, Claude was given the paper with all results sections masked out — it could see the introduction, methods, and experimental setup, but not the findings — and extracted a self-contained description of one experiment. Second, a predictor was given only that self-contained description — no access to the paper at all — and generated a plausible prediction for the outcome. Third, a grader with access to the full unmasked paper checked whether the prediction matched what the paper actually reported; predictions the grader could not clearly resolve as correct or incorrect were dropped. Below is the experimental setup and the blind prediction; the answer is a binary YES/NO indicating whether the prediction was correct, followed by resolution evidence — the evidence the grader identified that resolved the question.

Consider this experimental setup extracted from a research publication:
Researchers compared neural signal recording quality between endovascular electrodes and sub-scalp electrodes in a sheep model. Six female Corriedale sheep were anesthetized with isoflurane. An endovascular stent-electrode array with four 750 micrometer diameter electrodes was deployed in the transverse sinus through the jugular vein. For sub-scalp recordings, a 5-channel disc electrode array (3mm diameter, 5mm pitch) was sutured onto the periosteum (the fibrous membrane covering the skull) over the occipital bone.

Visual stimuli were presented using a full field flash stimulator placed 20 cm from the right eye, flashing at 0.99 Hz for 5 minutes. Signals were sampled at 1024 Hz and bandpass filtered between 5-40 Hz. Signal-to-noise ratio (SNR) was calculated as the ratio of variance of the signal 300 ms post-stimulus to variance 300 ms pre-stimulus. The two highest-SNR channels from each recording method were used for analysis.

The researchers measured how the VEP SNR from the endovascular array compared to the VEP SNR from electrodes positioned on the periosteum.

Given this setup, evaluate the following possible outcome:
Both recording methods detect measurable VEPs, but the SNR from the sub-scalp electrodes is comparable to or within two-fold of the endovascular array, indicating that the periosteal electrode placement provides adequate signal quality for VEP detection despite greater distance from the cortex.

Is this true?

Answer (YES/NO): YES